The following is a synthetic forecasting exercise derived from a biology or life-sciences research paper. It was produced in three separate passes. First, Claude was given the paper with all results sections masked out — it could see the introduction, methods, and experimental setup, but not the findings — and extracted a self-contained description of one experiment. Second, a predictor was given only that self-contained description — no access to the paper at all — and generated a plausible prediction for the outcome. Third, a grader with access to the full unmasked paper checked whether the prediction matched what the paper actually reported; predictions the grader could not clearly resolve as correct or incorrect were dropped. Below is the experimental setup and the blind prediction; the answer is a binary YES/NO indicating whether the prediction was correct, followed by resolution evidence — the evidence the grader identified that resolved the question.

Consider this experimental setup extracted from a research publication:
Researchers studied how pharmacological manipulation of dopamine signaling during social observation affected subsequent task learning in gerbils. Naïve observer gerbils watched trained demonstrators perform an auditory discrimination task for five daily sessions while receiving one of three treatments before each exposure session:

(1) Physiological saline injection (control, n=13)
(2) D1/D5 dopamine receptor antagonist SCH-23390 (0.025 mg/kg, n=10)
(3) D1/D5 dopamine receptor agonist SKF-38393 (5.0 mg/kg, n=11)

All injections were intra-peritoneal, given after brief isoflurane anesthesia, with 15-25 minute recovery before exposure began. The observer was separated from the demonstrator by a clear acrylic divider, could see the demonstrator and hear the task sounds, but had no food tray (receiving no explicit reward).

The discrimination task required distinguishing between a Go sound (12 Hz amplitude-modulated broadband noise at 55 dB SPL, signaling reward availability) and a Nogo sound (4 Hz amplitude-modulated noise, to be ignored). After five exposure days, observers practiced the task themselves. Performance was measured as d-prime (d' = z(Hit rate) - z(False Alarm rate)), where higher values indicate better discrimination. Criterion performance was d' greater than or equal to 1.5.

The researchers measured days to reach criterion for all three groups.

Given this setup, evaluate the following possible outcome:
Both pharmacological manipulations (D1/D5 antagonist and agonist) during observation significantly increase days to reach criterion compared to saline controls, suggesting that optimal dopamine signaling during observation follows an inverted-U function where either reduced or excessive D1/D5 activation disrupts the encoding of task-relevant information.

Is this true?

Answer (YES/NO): NO